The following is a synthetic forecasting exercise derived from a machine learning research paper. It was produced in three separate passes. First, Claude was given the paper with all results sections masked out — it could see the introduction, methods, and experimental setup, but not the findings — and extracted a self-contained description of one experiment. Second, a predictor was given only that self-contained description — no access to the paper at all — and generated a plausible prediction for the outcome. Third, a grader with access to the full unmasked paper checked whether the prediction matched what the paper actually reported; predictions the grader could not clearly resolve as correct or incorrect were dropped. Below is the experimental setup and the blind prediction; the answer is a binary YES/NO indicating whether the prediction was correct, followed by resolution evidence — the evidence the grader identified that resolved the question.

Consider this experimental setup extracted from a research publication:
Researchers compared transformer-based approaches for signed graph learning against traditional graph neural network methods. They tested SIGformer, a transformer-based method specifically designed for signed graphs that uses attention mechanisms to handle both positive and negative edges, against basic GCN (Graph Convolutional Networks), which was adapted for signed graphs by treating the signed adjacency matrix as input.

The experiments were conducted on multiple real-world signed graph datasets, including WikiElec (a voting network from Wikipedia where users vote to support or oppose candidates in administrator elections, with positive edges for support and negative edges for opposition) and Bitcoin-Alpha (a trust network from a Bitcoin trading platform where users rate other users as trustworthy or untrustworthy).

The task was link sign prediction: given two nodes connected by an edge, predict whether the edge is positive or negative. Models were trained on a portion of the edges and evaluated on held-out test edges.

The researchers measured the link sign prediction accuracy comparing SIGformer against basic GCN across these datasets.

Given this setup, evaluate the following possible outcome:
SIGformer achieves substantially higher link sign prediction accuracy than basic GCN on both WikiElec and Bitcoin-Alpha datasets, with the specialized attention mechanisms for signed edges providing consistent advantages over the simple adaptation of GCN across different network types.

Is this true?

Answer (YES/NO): NO